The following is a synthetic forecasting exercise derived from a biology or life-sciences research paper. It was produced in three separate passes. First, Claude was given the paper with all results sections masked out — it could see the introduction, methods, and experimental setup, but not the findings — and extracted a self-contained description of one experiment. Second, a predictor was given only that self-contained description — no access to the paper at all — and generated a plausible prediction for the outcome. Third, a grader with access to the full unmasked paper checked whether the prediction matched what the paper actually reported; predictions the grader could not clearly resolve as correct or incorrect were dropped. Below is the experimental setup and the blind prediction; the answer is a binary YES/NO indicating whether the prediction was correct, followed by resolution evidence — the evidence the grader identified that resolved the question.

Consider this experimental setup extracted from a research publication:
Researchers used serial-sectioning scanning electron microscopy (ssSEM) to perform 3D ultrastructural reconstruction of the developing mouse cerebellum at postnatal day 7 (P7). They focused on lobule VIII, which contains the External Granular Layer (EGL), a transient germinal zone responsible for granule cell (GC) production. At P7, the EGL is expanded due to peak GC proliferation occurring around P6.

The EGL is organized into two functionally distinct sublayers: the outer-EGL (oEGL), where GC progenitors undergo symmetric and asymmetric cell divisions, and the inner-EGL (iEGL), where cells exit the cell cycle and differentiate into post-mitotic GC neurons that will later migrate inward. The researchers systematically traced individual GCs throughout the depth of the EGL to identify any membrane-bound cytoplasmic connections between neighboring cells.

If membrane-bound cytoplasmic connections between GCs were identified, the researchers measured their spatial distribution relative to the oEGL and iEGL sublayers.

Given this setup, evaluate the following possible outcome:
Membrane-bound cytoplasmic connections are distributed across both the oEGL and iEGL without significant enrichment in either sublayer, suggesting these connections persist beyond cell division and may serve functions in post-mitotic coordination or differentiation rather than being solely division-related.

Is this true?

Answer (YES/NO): YES